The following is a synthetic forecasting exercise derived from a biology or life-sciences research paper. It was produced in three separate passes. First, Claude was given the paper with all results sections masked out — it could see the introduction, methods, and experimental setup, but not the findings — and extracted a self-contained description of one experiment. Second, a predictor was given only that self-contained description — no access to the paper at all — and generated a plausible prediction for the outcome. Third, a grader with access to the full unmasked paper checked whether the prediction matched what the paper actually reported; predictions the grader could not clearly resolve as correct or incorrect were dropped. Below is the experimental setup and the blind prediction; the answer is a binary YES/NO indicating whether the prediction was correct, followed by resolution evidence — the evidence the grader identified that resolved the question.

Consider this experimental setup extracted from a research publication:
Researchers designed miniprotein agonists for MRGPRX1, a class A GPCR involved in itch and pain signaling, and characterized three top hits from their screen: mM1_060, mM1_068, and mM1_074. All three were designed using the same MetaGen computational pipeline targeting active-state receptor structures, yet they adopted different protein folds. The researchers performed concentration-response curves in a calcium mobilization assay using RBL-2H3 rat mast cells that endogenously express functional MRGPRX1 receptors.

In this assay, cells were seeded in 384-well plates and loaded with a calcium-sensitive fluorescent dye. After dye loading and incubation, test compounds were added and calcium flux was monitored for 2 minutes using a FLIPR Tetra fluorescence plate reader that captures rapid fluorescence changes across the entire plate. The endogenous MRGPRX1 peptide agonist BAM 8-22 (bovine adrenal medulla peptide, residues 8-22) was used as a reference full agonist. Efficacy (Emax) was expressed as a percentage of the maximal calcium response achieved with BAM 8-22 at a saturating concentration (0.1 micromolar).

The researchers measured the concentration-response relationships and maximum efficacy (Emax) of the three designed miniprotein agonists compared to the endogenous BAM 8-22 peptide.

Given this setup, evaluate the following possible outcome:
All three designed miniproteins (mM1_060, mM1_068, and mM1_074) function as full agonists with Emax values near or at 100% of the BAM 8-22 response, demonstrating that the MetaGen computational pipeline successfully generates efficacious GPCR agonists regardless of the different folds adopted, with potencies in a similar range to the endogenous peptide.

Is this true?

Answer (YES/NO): NO